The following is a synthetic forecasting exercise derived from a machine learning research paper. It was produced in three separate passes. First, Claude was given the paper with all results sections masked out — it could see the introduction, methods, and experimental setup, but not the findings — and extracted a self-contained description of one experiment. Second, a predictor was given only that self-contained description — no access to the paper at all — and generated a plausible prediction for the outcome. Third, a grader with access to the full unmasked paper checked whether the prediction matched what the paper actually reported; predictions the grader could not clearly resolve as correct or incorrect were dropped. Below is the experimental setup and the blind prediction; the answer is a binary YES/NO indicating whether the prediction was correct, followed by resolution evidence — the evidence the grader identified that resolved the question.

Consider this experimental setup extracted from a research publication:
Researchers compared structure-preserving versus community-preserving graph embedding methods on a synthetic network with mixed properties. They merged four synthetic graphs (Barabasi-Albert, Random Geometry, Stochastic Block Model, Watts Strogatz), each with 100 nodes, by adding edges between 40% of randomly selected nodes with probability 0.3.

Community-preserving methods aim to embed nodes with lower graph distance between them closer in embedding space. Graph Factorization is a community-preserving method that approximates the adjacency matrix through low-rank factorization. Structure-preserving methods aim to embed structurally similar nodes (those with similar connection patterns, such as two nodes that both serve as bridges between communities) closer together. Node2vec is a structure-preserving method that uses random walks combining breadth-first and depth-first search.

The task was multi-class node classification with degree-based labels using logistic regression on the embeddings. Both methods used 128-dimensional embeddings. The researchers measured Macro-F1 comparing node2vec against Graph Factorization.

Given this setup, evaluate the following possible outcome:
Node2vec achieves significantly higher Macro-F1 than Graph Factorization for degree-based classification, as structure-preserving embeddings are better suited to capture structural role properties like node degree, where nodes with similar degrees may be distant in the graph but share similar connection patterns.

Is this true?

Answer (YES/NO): NO